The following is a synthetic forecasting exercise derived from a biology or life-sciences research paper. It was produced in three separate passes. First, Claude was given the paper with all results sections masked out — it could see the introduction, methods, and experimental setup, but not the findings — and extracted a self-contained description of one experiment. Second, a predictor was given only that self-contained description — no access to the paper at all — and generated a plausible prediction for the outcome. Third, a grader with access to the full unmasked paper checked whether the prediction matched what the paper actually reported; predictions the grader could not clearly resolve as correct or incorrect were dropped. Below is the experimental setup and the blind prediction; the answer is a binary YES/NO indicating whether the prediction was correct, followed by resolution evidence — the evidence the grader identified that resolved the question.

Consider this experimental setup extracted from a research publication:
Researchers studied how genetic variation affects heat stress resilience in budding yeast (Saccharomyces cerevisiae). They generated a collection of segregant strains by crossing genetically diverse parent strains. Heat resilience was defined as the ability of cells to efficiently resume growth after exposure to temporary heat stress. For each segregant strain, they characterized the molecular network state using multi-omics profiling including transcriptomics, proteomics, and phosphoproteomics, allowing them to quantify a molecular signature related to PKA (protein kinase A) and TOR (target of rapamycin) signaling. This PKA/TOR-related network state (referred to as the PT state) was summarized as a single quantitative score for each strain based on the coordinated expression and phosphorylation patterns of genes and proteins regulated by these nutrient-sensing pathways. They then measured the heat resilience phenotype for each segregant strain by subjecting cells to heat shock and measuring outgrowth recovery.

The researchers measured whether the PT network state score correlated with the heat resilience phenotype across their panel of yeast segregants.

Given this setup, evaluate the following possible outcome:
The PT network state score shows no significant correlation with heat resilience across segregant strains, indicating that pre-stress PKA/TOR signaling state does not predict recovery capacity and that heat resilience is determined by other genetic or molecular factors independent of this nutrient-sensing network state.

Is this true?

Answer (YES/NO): NO